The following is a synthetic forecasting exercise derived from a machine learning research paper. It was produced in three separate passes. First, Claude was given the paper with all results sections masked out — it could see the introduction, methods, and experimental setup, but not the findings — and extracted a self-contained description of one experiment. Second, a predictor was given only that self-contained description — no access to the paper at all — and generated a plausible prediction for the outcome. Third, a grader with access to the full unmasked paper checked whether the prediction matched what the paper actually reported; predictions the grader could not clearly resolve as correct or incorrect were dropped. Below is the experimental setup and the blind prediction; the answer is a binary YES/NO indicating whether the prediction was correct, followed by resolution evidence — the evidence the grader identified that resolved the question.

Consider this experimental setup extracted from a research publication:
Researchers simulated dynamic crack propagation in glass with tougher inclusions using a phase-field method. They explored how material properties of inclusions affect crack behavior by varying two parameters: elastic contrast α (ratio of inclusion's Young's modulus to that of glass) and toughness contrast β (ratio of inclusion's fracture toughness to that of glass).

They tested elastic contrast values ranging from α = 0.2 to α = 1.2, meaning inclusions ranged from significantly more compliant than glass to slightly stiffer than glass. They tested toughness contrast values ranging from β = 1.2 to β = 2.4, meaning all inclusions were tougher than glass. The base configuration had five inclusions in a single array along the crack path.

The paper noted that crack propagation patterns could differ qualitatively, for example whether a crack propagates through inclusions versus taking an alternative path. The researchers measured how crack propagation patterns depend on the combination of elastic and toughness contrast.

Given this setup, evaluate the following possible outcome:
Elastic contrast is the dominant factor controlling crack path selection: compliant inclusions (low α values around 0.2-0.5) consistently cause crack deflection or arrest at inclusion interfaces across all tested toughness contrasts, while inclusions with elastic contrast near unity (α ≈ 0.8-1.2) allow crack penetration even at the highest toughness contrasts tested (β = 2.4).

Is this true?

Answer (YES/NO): NO